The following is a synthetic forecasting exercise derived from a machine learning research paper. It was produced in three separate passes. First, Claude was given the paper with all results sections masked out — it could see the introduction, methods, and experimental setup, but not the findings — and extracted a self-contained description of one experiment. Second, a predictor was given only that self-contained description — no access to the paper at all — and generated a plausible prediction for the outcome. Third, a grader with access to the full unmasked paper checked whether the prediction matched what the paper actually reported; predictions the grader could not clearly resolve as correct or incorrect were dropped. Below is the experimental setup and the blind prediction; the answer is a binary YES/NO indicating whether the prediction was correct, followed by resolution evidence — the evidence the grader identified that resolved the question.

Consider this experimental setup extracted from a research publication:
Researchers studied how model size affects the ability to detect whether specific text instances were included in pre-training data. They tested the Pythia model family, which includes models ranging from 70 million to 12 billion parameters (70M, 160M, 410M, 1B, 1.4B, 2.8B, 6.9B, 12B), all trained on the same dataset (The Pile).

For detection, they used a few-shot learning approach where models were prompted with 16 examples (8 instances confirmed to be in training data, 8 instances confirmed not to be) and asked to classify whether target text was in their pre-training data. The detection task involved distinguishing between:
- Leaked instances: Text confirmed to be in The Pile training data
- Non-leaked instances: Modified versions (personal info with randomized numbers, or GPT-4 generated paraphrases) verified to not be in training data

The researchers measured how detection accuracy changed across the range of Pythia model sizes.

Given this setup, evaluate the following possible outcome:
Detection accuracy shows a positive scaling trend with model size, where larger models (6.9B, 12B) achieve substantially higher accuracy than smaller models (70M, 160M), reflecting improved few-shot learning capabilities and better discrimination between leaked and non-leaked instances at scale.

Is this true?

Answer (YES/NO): YES